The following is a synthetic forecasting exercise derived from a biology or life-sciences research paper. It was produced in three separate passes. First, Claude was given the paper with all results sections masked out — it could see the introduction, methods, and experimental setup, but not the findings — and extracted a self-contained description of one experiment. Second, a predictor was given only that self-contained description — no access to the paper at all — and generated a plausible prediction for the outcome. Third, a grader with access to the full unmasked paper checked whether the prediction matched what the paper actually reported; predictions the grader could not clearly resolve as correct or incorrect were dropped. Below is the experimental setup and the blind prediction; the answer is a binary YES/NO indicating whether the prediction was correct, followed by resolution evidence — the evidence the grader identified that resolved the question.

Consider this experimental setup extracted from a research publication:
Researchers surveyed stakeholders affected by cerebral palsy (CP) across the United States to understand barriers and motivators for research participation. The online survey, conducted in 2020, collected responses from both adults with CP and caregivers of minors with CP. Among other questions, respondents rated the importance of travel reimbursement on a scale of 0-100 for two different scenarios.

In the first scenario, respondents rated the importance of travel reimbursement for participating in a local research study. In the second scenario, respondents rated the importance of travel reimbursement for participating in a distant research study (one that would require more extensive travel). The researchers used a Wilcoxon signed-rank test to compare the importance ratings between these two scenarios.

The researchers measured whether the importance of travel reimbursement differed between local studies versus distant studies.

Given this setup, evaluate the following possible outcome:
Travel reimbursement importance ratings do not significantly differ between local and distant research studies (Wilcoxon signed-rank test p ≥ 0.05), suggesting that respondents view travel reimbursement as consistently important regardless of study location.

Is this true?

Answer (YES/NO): NO